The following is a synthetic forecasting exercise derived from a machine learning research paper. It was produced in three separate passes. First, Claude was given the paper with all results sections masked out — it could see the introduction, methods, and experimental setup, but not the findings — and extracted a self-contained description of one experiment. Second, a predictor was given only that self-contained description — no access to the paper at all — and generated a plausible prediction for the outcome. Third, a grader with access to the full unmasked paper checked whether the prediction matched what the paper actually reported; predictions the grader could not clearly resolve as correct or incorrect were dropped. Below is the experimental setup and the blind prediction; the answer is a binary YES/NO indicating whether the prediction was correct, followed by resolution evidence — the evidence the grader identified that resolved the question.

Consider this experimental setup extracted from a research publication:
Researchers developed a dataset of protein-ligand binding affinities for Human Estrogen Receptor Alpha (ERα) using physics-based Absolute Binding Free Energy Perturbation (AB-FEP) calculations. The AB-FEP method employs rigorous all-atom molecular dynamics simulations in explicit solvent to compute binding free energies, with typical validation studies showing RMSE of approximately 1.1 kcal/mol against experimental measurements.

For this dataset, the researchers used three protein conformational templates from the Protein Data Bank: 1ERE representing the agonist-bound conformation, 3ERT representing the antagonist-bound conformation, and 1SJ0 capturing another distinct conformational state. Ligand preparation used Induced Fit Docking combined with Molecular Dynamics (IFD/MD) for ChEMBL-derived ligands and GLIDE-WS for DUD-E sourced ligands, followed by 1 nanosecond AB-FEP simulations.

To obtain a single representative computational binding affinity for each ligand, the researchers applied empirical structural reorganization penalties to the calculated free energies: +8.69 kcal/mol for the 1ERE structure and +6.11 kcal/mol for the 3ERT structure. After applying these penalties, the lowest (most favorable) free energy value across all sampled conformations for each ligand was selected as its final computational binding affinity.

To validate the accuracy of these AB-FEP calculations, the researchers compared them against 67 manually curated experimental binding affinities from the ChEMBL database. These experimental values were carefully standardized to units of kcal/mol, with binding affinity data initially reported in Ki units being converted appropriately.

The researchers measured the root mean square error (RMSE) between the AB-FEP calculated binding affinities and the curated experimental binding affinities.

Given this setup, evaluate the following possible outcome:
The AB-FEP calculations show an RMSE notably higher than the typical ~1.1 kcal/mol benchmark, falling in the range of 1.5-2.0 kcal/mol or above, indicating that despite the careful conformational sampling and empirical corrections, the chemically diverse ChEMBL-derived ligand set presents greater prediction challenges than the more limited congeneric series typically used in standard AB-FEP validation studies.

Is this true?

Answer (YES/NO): YES